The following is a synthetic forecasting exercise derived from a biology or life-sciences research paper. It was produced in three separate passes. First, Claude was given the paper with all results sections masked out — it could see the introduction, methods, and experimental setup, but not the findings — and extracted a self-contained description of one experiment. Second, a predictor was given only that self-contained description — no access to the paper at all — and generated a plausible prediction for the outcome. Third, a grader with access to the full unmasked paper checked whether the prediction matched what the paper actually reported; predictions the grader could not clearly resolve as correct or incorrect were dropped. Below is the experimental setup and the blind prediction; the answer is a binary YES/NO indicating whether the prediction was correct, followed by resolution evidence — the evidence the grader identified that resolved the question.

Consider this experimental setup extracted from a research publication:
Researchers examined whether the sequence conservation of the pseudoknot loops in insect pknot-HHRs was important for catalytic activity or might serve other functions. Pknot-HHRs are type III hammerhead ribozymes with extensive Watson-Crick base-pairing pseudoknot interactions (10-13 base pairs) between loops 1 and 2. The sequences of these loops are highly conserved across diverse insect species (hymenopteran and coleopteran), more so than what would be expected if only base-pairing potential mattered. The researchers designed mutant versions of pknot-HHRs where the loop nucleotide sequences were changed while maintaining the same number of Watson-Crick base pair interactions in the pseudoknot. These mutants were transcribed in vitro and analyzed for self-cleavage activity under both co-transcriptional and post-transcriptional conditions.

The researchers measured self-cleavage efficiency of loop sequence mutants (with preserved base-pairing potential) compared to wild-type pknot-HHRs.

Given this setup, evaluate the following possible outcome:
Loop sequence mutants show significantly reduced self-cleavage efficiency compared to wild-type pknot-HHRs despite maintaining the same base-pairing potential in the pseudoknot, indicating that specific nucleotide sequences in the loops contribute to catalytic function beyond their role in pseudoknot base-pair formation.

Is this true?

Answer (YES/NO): NO